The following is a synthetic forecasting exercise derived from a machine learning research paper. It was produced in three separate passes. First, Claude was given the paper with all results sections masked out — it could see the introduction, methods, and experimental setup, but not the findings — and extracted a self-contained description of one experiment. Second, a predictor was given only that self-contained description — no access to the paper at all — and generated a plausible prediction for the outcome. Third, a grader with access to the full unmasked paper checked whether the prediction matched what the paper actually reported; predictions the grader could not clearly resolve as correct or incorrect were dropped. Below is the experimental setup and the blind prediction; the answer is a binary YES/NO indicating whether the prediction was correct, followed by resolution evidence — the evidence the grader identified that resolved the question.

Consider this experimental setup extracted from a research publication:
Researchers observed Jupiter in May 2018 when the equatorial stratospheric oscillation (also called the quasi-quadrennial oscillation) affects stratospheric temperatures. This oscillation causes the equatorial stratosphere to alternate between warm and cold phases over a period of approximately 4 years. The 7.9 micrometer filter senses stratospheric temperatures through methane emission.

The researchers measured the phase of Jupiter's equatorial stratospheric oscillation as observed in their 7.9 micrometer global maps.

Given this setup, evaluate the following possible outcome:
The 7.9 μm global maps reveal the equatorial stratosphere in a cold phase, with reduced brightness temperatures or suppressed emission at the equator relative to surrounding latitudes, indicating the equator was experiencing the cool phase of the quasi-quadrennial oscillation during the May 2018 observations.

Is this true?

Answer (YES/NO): NO